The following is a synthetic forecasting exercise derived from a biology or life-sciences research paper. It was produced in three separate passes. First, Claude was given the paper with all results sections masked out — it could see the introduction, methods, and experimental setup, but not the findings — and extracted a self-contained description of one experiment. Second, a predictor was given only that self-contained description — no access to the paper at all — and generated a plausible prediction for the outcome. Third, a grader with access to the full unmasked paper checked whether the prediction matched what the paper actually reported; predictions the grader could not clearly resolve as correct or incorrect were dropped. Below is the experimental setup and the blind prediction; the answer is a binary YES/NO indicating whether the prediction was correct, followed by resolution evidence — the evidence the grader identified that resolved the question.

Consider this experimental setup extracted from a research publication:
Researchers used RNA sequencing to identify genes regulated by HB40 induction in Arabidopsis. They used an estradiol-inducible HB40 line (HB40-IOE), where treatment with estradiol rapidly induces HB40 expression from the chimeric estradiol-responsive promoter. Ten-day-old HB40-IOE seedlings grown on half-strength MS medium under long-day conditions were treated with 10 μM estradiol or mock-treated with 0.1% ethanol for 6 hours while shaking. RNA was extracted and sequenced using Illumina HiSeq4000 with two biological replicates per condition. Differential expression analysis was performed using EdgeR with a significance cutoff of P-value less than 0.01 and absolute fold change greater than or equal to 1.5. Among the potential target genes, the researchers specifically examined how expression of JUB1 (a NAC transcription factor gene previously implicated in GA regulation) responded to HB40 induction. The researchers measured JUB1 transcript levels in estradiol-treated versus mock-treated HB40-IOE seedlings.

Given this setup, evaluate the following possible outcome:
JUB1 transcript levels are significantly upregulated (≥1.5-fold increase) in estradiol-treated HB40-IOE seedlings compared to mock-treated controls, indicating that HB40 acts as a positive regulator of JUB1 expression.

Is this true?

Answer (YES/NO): YES